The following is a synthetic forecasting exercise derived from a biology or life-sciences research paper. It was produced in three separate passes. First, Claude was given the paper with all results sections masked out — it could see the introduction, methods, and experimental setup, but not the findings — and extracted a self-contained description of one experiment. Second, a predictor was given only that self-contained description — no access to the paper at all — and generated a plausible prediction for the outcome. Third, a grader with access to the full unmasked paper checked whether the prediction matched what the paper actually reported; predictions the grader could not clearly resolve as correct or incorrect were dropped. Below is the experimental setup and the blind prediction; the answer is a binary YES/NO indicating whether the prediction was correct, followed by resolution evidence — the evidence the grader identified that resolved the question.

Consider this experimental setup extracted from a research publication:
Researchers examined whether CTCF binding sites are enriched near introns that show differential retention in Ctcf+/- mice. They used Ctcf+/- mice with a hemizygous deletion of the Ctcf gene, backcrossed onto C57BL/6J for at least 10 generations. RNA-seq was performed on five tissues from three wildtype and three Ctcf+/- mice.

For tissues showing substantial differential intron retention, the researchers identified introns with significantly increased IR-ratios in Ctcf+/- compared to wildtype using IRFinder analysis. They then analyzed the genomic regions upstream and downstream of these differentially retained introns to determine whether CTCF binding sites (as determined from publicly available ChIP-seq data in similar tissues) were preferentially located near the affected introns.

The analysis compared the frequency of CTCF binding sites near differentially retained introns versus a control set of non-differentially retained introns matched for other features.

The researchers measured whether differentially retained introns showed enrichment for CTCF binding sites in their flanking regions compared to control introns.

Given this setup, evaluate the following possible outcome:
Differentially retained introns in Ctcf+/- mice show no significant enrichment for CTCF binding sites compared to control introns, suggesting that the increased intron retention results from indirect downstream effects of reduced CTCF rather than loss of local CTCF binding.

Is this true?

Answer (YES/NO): NO